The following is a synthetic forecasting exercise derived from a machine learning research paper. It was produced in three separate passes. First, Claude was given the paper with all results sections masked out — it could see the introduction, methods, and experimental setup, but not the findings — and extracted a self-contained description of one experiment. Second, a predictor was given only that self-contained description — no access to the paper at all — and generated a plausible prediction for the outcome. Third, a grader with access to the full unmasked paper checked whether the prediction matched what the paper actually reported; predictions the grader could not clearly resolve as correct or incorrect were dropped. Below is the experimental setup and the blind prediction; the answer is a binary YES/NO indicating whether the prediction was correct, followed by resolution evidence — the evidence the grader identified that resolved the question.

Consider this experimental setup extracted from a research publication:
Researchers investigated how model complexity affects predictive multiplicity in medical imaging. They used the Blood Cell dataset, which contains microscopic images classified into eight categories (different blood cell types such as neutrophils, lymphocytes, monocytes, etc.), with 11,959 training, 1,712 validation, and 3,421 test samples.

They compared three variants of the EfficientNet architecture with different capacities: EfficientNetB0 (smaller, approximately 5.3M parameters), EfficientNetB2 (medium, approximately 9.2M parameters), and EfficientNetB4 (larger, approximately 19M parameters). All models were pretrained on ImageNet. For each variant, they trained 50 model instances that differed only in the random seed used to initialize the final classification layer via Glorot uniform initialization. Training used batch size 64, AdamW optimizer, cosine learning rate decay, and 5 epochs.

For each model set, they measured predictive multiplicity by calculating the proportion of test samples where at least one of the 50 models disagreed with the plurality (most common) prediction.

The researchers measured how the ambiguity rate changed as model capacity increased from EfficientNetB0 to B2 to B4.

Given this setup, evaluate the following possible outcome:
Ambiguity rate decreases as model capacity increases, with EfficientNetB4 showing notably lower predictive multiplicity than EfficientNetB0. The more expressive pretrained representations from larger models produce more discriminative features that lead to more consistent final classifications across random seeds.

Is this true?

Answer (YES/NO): NO